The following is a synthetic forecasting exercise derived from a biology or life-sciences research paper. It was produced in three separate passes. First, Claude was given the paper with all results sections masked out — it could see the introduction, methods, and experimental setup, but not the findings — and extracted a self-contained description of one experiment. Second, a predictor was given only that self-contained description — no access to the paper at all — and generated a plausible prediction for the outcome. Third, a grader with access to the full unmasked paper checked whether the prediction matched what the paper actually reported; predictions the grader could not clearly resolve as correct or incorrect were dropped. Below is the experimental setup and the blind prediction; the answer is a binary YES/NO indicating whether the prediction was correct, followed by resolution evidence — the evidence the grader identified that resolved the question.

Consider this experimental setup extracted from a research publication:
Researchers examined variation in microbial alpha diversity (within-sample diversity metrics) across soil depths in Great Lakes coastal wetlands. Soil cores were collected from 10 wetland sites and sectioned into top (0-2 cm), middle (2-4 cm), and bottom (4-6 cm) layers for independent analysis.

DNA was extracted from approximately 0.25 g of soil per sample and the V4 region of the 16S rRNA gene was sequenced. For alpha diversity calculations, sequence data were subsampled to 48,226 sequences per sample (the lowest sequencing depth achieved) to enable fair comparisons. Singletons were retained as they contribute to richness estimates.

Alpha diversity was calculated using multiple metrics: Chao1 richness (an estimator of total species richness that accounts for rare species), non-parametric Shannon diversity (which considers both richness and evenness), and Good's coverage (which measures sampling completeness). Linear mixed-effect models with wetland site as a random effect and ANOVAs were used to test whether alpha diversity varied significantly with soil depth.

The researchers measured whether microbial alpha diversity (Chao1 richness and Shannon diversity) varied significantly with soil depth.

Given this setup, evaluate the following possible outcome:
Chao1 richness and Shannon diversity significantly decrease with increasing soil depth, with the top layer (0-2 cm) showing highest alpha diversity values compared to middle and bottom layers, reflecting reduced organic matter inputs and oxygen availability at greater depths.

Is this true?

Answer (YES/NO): NO